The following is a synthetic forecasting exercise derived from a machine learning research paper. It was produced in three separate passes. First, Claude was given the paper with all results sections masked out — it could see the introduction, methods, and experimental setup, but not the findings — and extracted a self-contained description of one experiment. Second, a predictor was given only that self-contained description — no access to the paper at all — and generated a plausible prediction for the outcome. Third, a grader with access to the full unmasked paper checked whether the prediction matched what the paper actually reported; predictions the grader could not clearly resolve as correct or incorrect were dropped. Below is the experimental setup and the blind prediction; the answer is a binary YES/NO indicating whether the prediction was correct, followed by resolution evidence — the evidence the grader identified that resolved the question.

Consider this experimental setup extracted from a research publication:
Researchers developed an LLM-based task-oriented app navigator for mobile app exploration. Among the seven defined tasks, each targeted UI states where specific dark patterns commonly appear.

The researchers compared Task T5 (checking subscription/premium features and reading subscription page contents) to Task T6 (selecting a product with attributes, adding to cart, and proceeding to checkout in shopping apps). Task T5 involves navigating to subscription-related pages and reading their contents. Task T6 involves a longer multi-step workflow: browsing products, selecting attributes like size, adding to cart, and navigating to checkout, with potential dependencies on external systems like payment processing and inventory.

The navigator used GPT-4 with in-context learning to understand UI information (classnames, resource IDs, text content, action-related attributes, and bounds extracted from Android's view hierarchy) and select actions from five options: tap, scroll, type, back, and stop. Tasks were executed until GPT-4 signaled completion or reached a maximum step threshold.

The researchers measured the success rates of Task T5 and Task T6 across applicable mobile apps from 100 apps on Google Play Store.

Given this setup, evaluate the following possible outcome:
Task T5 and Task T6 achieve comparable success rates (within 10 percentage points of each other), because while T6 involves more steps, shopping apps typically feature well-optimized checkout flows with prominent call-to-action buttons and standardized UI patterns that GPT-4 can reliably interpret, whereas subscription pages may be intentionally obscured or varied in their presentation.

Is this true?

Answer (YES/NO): NO